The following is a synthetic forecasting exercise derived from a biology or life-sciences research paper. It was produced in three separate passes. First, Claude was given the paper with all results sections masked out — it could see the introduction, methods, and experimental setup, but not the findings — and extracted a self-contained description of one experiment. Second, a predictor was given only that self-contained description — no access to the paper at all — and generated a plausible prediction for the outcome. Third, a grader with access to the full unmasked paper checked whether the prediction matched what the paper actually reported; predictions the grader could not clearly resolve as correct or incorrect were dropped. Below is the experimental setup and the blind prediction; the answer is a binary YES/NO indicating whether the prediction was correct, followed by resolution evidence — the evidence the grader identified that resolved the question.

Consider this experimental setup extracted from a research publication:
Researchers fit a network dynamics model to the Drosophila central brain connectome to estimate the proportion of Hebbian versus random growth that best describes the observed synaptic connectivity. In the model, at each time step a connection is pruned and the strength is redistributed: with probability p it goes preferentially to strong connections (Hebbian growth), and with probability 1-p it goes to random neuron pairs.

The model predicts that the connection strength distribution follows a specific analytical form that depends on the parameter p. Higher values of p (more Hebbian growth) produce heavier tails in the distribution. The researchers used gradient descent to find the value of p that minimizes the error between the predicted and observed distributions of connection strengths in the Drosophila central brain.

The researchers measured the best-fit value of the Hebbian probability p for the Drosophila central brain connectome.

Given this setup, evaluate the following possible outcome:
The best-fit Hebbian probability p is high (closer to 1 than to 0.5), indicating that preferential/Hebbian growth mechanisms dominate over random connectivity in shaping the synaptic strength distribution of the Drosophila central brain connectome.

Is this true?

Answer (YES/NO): NO